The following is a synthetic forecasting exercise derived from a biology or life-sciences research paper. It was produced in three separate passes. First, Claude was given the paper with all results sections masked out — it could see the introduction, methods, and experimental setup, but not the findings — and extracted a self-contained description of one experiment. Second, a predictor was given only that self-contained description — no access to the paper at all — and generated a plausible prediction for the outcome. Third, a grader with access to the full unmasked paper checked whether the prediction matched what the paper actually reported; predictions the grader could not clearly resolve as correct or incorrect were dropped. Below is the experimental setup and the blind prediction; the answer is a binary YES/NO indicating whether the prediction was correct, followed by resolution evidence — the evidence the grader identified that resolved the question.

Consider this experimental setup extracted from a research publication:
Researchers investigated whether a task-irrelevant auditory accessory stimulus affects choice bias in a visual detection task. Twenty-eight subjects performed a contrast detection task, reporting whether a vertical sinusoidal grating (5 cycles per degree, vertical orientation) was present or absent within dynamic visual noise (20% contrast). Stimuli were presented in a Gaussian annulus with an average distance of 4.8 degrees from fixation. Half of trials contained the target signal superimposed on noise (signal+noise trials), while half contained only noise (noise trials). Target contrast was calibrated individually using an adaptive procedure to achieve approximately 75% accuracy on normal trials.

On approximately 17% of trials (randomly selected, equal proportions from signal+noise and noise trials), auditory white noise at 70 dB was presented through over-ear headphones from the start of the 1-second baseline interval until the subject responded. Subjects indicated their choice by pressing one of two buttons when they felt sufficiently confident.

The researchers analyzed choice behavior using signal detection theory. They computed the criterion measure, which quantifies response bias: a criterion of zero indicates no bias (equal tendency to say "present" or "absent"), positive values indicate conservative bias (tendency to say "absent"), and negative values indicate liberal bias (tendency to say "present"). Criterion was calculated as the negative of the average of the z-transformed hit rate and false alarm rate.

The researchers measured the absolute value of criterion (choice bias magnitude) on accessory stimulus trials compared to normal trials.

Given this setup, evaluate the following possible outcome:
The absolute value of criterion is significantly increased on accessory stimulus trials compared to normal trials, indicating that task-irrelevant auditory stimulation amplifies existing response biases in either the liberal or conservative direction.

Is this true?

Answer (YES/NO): NO